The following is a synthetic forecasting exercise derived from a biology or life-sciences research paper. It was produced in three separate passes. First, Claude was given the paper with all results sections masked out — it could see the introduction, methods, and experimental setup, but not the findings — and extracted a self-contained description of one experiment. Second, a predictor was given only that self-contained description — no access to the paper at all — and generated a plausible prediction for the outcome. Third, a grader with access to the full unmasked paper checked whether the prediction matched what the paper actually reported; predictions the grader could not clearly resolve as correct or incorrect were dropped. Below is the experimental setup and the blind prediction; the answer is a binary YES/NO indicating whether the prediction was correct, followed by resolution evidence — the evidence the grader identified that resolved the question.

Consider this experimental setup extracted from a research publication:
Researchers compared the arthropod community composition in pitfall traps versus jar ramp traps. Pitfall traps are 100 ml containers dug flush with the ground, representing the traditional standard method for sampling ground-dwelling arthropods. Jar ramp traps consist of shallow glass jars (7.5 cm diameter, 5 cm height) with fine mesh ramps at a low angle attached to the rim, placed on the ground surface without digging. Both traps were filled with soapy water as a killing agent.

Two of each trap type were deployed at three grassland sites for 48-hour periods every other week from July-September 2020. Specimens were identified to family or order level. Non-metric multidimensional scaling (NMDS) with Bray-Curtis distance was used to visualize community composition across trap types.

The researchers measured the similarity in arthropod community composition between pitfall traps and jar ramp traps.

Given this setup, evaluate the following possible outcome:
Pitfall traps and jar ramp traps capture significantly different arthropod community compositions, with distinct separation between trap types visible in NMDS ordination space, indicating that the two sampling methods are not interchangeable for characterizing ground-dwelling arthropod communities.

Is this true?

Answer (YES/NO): NO